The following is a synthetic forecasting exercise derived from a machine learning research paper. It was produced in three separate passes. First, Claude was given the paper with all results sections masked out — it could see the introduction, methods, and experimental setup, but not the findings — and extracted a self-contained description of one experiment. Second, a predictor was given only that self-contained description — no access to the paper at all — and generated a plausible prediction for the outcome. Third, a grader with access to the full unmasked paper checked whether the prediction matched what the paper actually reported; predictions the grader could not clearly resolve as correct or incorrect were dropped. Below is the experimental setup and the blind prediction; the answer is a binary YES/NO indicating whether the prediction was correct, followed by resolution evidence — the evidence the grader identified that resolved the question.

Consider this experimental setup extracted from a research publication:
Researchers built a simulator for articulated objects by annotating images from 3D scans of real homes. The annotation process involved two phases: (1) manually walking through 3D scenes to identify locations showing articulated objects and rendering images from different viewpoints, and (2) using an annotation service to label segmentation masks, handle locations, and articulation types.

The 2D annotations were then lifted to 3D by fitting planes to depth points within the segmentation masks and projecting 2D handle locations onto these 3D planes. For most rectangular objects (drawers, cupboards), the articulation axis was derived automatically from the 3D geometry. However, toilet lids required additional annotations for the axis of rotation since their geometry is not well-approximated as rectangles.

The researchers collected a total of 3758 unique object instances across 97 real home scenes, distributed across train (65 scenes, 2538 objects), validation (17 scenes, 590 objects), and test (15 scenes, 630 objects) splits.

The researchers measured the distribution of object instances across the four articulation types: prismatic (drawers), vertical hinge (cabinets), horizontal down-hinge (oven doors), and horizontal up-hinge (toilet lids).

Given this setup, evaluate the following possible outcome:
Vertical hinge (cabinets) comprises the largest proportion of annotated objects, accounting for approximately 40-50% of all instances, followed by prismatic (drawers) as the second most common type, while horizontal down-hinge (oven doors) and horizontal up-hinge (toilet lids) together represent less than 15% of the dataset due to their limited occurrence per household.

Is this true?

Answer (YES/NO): NO